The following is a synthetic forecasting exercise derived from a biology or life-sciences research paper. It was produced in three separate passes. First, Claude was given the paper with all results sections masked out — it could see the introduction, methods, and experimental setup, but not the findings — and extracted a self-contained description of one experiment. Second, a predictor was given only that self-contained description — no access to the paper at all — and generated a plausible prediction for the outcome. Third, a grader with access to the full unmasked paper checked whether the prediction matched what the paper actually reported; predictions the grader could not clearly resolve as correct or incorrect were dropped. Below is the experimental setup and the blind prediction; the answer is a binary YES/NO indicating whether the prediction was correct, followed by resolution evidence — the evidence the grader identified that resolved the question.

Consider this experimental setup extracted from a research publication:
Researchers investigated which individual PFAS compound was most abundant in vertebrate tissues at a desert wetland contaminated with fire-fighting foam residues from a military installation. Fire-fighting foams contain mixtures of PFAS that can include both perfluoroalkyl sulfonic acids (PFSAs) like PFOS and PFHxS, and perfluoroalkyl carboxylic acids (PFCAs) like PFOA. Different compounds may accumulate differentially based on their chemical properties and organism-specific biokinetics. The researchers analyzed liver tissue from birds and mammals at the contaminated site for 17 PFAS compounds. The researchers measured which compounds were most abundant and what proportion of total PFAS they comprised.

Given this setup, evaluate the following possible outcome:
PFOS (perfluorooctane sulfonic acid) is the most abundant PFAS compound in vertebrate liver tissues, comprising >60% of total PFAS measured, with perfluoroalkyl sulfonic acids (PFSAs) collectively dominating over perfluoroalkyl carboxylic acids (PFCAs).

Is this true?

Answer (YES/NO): YES